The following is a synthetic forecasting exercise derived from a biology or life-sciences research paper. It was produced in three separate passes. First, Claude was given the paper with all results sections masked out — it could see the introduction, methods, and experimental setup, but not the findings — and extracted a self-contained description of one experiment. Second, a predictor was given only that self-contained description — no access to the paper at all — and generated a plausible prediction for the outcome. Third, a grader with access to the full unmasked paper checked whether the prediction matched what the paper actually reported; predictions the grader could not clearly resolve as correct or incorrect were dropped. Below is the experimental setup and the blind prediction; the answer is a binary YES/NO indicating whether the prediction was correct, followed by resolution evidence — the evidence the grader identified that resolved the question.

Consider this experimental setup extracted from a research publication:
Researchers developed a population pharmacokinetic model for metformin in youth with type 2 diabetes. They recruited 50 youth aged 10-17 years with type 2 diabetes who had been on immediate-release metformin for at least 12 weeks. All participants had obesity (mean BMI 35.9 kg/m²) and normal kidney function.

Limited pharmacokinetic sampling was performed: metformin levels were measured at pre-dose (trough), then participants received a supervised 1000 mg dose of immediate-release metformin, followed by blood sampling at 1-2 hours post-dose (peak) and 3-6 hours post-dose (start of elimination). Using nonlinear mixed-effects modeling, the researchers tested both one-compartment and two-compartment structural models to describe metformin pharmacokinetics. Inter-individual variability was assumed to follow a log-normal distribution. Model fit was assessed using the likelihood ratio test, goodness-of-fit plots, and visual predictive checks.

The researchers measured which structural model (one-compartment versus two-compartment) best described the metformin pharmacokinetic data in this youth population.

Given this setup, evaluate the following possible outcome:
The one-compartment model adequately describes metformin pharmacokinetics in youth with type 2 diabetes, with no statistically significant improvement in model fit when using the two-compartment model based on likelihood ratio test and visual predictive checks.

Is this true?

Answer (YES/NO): YES